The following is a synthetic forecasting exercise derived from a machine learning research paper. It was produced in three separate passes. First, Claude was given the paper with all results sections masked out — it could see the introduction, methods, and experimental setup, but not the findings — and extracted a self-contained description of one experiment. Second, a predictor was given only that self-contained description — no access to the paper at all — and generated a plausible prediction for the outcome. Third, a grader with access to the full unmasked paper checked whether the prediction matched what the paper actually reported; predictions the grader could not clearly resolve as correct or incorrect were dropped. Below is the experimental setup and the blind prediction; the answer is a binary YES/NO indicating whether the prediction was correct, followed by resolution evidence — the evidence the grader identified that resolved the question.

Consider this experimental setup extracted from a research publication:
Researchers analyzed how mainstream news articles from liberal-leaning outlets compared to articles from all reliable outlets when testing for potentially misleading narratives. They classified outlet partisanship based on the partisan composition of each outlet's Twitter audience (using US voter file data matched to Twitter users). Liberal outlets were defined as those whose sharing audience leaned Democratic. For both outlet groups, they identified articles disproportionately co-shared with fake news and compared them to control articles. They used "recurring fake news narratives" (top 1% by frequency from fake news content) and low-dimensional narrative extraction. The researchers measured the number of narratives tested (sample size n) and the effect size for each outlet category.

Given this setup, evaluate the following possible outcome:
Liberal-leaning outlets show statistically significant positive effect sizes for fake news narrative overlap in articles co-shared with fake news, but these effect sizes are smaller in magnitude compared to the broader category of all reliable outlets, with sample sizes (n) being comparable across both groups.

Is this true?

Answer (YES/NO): YES